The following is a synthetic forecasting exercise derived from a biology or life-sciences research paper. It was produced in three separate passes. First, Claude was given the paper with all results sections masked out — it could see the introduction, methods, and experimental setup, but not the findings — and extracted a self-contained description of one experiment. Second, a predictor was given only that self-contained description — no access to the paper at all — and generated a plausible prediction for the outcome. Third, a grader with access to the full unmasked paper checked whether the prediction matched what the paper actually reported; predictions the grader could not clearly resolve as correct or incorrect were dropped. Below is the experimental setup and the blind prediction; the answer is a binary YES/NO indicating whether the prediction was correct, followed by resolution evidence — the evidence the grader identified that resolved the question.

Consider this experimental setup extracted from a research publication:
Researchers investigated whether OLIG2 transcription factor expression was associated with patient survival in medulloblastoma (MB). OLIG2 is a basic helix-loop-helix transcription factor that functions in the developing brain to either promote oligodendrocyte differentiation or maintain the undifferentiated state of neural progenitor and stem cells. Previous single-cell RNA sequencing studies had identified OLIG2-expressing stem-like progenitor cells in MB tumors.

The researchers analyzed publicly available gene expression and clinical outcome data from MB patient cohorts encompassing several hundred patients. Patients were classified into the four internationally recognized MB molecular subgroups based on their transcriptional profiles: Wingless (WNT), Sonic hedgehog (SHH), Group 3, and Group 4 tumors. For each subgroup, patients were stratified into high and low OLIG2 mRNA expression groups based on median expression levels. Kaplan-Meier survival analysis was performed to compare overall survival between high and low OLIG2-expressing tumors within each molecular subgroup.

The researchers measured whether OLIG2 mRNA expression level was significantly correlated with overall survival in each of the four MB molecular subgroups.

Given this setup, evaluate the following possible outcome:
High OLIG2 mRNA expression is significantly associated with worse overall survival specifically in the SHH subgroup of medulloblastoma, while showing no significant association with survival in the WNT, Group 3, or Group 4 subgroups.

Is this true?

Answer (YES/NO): YES